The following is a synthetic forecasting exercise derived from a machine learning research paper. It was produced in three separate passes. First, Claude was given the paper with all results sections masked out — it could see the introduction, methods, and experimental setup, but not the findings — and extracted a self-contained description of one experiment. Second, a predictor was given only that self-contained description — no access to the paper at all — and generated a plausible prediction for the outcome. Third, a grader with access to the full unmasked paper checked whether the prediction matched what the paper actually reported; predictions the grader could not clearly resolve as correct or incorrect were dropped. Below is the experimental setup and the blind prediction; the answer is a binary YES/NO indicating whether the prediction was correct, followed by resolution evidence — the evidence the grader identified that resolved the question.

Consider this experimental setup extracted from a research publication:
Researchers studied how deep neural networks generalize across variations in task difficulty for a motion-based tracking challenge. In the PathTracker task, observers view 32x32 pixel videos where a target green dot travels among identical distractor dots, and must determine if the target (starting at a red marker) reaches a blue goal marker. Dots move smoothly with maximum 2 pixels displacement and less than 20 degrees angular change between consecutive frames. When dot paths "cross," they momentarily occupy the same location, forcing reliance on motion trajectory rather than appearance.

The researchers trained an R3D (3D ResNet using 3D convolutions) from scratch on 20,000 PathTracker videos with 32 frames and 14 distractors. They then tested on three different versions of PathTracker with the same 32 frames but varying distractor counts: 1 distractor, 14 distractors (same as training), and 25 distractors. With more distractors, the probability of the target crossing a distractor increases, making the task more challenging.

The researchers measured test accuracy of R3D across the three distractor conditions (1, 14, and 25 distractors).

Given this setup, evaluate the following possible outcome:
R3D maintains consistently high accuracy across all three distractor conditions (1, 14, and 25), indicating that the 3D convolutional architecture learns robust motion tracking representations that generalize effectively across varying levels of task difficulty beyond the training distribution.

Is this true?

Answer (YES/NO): NO